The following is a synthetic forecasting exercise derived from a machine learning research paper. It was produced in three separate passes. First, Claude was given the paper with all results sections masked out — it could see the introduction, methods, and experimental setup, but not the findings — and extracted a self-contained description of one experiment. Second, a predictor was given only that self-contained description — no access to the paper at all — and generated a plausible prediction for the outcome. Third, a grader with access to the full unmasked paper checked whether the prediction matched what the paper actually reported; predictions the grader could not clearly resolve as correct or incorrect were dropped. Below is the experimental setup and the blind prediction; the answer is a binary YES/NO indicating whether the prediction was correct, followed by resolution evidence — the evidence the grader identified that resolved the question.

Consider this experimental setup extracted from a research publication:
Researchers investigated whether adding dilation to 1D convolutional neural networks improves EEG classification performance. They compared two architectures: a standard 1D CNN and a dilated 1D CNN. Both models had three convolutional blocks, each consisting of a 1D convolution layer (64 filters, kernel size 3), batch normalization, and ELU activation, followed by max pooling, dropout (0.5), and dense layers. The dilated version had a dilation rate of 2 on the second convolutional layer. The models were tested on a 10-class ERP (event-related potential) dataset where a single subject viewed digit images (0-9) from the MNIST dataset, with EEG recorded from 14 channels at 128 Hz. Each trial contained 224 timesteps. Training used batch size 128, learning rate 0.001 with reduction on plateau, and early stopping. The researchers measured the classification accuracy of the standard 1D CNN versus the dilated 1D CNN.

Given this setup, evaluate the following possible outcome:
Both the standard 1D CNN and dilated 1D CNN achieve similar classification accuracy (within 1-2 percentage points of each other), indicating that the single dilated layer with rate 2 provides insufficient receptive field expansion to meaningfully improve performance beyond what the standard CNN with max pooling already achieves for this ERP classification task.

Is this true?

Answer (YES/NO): YES